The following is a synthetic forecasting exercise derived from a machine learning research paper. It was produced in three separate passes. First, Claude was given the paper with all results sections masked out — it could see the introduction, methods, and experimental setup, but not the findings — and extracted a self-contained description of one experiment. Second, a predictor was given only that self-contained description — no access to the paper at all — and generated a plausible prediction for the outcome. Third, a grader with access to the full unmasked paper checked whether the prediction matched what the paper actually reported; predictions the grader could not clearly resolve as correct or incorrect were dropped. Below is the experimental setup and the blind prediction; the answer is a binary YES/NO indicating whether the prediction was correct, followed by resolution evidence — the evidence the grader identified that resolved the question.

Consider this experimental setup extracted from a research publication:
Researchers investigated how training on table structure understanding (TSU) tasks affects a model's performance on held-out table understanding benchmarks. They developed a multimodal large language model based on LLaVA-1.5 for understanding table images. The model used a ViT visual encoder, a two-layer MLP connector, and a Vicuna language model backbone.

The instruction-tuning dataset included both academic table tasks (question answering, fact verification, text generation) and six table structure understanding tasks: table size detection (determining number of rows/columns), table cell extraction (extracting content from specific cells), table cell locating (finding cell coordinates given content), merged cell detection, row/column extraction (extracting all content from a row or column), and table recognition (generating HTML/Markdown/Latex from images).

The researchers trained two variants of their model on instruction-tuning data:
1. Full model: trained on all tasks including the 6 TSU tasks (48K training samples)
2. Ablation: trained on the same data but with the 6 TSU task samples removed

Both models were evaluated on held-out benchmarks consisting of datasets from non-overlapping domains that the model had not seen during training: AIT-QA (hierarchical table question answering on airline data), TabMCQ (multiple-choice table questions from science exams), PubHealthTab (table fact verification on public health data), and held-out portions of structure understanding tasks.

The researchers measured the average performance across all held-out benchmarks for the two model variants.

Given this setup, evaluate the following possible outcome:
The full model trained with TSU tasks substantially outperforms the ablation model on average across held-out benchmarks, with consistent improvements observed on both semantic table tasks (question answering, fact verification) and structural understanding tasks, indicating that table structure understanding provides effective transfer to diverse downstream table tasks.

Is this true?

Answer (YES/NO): NO